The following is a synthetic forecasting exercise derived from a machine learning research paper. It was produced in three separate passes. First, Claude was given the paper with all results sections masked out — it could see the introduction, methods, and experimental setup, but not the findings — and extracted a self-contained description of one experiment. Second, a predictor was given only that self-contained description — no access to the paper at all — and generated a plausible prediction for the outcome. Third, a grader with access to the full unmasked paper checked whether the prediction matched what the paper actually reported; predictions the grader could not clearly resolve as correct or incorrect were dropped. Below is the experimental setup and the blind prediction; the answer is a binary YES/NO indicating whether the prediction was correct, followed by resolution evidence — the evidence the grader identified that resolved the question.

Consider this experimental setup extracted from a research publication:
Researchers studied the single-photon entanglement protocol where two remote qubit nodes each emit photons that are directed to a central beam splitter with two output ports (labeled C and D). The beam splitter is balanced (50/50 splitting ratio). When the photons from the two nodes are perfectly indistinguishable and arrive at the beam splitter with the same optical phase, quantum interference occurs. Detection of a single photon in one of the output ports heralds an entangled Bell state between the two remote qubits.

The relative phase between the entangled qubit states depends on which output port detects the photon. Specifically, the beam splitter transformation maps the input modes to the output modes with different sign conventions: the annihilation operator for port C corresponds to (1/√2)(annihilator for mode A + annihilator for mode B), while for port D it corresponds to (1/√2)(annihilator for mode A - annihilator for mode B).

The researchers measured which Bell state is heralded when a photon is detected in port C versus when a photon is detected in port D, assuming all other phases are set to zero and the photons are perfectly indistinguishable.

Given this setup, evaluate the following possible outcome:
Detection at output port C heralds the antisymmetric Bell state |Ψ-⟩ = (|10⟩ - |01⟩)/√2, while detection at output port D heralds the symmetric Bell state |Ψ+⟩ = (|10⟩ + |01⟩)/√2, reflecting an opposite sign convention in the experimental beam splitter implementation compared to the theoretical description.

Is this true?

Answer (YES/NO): NO